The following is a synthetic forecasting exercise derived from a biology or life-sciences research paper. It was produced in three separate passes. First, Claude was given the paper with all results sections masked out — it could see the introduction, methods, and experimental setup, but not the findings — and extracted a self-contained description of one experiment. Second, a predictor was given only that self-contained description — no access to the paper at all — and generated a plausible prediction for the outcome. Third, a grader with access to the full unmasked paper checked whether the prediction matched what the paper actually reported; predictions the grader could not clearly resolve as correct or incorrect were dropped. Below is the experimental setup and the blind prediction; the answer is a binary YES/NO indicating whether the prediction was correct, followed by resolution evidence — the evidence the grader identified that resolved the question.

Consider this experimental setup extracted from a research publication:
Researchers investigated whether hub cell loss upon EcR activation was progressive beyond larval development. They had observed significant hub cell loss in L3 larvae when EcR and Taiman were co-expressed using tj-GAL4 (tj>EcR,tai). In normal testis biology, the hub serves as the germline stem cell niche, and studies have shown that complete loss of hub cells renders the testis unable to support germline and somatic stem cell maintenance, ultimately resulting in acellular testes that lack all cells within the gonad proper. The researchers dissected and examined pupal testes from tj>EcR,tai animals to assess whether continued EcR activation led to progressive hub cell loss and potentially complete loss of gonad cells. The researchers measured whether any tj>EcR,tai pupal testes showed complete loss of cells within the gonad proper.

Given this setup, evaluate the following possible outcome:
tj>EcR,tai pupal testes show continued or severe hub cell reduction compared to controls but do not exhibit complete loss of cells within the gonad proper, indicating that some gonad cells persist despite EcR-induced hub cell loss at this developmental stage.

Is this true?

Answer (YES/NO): NO